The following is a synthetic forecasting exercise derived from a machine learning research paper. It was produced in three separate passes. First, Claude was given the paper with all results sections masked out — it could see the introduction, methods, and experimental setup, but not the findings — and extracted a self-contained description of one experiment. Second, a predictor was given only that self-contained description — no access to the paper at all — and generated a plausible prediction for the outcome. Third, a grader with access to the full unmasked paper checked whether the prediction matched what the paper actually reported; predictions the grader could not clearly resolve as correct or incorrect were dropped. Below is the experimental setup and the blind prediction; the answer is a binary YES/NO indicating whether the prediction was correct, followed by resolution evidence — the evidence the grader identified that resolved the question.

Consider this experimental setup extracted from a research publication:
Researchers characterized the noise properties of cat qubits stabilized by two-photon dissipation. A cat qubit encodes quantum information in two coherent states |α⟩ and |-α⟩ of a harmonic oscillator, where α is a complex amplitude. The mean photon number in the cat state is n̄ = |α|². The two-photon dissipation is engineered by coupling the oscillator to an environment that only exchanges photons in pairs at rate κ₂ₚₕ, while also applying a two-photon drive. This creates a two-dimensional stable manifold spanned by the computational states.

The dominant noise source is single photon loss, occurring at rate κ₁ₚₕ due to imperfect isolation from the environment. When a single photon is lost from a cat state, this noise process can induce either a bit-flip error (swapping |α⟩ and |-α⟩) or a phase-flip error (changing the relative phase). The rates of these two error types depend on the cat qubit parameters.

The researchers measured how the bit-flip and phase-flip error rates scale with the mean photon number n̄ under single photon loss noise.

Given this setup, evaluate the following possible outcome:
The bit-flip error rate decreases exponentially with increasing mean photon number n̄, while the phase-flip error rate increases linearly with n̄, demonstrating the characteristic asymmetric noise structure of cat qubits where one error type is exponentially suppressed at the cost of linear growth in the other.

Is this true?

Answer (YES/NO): YES